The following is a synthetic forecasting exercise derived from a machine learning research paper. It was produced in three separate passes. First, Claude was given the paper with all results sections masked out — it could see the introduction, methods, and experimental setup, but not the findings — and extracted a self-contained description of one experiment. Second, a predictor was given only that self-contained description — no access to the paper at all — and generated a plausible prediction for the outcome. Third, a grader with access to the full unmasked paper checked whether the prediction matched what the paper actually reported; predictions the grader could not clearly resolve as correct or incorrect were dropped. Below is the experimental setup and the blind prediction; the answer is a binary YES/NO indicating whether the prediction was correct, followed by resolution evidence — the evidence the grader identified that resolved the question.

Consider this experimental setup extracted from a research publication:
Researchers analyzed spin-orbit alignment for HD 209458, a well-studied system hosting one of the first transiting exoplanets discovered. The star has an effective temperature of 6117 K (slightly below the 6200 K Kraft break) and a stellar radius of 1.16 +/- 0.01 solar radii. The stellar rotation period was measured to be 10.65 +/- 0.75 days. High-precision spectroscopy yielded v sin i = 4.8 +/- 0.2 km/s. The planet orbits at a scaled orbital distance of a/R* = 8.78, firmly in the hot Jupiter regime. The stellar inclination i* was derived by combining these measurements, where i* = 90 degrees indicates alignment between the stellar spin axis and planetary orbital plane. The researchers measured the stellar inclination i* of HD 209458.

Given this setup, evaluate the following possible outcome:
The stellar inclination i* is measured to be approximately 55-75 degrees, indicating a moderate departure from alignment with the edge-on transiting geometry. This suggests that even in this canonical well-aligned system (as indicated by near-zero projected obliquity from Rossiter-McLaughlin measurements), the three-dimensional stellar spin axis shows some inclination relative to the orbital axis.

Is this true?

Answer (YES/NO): YES